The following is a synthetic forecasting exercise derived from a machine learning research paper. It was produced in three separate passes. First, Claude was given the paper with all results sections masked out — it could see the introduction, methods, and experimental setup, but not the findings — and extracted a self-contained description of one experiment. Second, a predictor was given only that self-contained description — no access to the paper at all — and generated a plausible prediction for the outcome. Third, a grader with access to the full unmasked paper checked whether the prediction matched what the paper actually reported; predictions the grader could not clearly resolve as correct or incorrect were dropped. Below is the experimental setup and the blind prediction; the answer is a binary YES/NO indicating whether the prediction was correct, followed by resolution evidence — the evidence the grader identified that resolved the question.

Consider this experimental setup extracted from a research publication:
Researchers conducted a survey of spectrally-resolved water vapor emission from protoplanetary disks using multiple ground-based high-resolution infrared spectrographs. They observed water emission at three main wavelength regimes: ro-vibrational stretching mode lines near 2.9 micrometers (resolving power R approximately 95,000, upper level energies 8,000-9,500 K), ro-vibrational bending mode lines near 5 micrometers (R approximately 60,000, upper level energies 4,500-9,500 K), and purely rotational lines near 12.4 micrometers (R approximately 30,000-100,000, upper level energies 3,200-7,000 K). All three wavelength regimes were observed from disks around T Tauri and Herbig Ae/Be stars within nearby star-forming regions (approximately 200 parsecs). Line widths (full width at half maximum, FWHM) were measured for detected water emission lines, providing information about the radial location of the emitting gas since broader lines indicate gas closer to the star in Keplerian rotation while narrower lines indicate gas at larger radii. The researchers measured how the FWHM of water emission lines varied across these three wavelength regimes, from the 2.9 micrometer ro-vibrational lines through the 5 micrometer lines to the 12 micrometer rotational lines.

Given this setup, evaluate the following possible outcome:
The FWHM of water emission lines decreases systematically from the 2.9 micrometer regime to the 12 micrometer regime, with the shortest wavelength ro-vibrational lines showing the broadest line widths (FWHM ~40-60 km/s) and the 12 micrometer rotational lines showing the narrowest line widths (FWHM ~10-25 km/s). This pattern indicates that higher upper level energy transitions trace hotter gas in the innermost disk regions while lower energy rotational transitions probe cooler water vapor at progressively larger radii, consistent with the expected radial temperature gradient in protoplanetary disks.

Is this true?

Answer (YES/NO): NO